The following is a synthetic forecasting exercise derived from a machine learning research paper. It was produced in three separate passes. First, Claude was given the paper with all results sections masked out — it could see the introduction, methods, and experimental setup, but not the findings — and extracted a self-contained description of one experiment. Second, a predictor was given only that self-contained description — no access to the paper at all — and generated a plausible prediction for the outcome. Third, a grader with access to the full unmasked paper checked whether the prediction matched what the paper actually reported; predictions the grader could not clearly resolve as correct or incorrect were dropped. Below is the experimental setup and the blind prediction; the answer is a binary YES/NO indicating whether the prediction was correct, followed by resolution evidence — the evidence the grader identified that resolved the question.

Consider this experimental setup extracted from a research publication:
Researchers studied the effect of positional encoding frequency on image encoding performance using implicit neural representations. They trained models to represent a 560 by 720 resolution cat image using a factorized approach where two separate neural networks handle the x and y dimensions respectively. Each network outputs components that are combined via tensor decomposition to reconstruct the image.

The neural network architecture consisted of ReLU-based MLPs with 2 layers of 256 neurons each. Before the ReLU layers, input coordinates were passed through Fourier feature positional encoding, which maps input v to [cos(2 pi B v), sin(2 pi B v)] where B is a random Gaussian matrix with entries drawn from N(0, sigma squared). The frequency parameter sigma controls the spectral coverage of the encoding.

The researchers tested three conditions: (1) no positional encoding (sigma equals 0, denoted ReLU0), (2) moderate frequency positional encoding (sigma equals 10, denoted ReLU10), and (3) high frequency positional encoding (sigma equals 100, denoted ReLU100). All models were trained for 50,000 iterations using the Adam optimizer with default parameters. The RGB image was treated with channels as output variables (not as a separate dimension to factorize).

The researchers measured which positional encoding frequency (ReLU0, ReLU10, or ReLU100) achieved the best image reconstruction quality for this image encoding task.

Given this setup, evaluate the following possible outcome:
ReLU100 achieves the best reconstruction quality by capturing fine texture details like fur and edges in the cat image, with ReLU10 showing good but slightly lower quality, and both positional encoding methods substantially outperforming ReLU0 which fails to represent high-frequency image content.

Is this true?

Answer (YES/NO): NO